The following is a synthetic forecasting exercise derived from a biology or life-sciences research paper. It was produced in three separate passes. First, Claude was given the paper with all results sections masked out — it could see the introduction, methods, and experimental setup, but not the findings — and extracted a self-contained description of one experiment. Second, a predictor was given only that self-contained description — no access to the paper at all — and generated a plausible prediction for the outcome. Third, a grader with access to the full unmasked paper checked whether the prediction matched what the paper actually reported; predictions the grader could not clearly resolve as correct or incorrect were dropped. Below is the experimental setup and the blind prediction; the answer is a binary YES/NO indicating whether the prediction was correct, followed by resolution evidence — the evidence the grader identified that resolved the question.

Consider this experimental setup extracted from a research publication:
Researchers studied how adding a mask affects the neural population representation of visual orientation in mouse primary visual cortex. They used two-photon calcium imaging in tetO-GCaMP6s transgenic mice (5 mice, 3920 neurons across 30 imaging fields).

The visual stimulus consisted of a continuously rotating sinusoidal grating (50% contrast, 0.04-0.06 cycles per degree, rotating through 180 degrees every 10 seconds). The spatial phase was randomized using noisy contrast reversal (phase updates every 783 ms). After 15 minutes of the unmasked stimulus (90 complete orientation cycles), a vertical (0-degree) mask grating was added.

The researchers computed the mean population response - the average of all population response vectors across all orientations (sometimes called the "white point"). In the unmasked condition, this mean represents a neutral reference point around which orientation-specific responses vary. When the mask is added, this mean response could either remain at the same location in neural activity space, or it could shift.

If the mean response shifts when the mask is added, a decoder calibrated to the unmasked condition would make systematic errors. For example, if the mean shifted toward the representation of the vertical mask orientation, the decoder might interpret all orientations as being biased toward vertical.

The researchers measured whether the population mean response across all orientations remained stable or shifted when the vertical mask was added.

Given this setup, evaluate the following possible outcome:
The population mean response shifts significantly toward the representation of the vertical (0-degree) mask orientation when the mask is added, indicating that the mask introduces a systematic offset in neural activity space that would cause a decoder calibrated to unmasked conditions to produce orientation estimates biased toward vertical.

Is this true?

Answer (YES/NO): YES